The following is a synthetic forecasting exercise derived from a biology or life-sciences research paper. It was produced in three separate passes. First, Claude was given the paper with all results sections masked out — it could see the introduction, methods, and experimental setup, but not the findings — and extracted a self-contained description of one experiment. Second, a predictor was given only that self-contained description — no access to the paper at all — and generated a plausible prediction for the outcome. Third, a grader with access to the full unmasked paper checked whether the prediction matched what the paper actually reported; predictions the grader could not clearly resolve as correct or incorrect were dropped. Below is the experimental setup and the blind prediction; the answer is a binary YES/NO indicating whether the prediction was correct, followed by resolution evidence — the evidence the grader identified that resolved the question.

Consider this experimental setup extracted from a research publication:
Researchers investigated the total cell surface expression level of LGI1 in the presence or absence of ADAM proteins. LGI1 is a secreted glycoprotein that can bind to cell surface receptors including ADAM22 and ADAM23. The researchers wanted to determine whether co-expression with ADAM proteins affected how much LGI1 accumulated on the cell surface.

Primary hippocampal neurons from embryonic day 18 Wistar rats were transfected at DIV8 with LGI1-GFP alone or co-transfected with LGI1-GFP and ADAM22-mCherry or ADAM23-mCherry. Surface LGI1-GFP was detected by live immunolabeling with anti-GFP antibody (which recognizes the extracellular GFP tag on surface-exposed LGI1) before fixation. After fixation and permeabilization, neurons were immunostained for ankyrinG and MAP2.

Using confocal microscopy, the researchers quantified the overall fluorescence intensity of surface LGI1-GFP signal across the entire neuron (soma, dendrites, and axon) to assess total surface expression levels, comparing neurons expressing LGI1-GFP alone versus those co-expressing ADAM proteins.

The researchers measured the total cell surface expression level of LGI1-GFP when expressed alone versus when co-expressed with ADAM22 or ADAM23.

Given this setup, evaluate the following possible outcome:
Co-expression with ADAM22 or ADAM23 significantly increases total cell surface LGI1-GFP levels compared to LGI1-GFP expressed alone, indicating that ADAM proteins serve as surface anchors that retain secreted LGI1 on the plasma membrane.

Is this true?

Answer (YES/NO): NO